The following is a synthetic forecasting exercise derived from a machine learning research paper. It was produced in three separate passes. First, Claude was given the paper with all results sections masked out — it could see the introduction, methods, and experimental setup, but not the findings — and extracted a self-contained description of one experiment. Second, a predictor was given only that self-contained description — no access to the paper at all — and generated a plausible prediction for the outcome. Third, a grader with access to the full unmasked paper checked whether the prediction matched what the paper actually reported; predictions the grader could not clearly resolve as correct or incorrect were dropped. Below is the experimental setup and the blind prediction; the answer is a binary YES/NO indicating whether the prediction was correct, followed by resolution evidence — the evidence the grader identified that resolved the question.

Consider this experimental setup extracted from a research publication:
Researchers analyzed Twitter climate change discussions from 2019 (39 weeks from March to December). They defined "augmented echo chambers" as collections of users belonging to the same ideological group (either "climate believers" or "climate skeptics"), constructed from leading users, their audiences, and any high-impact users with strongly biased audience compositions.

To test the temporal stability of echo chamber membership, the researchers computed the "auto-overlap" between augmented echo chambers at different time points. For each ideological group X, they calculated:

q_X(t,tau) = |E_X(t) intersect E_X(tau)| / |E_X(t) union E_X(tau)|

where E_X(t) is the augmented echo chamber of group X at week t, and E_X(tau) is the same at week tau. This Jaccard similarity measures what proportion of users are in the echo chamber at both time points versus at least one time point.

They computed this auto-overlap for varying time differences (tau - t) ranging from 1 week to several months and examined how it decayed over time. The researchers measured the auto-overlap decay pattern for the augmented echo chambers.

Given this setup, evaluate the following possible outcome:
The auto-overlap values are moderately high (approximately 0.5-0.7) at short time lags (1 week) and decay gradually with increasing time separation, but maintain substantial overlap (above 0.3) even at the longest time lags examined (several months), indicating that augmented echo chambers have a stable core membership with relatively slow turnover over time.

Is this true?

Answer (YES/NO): NO